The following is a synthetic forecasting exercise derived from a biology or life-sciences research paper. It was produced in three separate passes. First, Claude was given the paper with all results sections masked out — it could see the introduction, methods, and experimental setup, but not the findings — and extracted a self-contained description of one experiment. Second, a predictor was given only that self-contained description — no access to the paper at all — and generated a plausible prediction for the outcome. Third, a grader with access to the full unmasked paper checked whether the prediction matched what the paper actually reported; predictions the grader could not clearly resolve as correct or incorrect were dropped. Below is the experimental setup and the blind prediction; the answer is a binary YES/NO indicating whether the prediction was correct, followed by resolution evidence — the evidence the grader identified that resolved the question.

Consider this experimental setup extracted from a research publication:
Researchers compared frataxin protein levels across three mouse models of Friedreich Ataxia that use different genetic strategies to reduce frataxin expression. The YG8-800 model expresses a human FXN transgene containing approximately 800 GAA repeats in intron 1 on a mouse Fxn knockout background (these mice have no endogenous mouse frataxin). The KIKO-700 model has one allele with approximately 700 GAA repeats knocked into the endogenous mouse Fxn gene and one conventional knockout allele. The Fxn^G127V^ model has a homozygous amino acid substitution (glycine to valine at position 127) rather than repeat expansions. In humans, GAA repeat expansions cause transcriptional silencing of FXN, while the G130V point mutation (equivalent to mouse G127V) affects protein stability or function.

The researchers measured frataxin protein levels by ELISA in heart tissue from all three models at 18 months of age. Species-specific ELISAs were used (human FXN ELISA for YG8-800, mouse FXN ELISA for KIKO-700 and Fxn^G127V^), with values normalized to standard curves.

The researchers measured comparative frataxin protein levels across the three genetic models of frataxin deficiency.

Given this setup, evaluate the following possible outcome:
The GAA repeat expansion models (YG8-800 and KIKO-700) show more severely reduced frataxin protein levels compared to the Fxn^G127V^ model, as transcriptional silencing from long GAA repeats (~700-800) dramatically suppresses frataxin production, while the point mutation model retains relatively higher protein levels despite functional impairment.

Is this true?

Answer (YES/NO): NO